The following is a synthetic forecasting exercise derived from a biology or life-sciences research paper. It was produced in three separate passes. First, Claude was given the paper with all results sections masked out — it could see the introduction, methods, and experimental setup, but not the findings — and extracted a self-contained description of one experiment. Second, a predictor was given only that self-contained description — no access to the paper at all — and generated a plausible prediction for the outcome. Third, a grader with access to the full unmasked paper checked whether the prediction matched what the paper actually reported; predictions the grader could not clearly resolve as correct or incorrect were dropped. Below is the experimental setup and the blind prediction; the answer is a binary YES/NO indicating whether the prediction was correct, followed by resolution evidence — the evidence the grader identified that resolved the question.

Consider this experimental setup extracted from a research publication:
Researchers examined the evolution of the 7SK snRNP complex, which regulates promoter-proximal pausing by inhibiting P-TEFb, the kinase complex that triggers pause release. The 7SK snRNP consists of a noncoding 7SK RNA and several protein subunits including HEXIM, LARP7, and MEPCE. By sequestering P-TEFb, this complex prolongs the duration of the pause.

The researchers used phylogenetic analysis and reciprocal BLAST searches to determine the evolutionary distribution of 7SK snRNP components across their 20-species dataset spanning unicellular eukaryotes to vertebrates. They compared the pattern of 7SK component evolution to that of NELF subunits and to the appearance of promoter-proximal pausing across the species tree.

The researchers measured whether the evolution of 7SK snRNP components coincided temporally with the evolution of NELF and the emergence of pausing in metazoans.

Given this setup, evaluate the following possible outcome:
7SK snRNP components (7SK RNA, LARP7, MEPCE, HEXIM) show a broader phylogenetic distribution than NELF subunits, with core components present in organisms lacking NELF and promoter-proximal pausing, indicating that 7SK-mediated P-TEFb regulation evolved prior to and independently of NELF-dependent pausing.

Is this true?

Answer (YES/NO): NO